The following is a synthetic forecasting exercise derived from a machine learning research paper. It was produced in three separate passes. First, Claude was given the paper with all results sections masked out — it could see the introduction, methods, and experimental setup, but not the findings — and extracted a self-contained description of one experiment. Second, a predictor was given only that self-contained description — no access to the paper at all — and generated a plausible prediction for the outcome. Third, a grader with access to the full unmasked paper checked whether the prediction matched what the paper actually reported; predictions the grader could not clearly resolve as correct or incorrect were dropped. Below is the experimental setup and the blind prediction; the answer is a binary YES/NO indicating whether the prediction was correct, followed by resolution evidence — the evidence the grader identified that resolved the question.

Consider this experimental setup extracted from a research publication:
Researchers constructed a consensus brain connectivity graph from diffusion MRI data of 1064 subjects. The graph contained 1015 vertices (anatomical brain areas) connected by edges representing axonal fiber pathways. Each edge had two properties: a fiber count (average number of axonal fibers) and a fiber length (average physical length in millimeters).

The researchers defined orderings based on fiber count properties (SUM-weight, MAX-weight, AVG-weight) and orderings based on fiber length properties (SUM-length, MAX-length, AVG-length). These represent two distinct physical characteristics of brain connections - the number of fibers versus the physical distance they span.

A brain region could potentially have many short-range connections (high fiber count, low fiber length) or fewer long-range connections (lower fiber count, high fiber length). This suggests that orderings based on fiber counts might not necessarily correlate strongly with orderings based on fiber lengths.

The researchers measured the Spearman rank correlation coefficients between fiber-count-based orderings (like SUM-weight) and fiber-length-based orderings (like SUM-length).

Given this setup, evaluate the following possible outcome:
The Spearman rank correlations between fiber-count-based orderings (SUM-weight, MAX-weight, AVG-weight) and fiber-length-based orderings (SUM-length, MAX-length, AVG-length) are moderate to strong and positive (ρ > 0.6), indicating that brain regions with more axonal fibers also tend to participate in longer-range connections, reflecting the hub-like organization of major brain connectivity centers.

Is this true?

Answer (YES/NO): NO